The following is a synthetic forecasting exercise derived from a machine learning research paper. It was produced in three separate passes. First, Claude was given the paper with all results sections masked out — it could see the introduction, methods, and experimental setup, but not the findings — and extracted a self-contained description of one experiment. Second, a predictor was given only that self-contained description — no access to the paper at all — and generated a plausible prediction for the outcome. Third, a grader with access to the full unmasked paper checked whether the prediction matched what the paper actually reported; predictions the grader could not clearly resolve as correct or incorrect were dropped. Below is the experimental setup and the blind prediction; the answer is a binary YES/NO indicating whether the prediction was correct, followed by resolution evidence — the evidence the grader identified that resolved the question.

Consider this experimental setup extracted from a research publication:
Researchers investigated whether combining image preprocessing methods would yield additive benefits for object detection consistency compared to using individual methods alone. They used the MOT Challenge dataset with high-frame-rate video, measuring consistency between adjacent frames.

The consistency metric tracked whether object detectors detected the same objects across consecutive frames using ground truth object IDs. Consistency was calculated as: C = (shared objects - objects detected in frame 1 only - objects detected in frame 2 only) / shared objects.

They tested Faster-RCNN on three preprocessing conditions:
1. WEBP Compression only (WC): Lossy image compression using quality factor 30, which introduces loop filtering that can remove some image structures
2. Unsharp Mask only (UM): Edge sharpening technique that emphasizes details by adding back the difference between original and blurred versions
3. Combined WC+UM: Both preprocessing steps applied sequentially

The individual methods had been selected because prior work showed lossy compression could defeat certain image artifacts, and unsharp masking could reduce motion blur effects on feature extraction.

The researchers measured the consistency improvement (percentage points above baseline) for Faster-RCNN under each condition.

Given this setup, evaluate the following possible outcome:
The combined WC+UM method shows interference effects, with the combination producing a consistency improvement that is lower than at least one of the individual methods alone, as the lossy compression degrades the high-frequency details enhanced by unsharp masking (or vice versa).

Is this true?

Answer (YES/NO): NO